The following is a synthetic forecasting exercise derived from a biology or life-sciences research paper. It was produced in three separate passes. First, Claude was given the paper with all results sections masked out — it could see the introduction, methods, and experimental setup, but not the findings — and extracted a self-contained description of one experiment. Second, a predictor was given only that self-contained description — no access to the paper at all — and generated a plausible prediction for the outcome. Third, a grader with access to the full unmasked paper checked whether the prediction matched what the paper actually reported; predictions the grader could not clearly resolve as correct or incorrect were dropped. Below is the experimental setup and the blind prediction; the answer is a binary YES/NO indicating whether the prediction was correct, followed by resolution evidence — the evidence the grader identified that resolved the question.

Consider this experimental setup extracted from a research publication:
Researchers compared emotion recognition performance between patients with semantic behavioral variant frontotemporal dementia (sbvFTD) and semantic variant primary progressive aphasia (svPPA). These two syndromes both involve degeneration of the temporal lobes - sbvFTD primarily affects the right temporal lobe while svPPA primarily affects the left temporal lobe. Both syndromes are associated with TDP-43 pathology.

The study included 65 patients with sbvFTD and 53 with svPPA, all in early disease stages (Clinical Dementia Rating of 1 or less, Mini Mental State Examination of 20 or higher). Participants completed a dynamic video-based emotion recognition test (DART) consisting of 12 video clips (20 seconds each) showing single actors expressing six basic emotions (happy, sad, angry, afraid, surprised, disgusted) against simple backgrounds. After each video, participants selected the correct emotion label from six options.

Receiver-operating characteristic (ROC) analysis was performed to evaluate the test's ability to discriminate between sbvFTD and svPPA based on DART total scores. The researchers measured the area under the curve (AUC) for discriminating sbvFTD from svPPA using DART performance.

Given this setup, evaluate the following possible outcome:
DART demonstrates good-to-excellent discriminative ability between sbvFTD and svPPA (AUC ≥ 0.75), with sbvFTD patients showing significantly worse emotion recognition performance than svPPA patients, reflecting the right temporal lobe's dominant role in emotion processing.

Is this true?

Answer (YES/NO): NO